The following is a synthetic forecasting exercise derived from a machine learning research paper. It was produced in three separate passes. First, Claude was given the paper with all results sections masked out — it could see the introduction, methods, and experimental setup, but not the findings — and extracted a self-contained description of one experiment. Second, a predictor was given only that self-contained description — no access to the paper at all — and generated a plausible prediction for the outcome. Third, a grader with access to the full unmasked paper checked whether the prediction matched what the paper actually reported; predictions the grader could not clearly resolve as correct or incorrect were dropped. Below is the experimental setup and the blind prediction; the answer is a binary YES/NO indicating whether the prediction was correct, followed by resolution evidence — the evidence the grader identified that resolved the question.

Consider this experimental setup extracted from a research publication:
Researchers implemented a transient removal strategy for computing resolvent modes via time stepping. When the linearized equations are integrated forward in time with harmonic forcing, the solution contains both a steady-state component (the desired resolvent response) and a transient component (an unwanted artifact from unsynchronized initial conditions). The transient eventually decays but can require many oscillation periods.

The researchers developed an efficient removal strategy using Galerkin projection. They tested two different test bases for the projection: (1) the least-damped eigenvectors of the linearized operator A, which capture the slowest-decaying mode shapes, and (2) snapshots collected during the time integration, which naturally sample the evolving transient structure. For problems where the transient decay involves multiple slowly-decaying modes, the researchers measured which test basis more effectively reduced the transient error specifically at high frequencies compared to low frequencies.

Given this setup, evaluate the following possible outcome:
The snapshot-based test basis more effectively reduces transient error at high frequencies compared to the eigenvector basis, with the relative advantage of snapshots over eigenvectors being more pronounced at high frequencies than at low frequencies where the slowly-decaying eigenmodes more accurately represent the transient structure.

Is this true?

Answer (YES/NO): YES